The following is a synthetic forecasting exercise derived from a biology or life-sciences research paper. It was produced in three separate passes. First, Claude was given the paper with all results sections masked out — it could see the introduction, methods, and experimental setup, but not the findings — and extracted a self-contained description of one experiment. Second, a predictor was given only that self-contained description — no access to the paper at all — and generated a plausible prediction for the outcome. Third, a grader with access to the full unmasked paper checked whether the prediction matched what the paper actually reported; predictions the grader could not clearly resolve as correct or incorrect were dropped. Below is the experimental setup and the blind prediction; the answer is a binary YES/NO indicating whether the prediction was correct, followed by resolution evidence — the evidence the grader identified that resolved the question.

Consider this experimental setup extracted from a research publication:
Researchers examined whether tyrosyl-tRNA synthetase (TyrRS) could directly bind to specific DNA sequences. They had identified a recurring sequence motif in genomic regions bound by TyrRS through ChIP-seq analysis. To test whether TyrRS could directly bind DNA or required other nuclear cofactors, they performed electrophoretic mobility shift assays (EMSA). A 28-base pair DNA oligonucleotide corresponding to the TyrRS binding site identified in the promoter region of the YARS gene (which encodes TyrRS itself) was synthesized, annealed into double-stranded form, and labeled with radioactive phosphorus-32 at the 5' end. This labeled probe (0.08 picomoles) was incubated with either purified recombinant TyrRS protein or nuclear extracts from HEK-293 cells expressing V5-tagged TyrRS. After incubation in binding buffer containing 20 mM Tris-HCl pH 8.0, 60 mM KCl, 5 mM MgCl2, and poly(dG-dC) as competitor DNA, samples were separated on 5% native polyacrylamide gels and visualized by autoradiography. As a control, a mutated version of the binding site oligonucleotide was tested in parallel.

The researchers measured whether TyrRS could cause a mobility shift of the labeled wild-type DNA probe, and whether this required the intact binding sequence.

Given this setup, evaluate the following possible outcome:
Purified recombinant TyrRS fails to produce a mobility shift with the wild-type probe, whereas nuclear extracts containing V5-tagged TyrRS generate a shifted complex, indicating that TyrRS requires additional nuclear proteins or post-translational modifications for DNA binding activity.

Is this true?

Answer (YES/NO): NO